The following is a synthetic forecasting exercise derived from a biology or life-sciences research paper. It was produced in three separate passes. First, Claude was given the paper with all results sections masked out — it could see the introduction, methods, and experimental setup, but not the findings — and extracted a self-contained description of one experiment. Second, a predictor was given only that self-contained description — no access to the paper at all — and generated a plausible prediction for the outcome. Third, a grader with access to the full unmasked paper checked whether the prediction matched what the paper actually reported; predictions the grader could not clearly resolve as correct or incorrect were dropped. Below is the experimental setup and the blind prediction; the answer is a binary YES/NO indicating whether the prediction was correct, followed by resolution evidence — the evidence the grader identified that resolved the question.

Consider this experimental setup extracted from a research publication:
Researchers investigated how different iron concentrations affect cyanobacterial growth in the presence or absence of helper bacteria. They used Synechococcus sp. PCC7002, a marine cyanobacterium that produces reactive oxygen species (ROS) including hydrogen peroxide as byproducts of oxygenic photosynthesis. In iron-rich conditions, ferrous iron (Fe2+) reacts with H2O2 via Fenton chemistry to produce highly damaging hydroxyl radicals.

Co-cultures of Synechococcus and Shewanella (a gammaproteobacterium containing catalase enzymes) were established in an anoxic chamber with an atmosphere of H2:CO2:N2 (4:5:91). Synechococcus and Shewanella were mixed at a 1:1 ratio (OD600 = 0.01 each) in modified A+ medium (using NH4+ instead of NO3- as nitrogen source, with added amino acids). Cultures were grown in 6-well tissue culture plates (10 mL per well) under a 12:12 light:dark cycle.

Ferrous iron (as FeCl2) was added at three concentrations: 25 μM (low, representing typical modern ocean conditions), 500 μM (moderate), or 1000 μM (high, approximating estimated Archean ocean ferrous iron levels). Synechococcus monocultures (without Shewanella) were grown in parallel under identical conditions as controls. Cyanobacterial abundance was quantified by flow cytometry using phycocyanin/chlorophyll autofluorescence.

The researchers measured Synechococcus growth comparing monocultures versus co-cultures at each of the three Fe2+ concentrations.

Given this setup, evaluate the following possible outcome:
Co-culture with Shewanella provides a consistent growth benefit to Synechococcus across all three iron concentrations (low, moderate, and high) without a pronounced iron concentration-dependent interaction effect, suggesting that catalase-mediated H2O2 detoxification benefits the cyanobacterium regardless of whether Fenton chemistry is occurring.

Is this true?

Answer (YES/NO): NO